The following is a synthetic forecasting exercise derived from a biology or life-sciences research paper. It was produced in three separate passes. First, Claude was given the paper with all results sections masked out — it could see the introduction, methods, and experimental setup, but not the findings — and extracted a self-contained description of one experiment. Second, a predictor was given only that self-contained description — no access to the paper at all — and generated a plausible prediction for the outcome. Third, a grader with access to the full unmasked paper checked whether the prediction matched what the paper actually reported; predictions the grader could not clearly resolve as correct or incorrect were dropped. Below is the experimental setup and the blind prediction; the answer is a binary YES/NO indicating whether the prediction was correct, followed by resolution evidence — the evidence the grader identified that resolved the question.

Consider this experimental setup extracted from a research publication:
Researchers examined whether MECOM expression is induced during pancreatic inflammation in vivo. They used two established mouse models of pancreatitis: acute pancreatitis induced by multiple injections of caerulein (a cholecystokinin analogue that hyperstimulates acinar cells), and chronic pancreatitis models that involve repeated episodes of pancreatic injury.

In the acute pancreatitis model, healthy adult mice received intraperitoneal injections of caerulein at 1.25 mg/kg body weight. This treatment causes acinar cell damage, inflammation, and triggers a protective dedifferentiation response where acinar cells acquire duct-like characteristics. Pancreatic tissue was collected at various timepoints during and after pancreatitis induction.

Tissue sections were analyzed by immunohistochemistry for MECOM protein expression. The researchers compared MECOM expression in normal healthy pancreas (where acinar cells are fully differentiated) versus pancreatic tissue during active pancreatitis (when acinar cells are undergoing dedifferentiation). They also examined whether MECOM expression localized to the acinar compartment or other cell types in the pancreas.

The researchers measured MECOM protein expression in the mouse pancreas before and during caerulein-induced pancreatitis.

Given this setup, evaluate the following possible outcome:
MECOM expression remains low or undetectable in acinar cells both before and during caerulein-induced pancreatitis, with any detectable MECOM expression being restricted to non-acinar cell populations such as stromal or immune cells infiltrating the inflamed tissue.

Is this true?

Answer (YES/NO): NO